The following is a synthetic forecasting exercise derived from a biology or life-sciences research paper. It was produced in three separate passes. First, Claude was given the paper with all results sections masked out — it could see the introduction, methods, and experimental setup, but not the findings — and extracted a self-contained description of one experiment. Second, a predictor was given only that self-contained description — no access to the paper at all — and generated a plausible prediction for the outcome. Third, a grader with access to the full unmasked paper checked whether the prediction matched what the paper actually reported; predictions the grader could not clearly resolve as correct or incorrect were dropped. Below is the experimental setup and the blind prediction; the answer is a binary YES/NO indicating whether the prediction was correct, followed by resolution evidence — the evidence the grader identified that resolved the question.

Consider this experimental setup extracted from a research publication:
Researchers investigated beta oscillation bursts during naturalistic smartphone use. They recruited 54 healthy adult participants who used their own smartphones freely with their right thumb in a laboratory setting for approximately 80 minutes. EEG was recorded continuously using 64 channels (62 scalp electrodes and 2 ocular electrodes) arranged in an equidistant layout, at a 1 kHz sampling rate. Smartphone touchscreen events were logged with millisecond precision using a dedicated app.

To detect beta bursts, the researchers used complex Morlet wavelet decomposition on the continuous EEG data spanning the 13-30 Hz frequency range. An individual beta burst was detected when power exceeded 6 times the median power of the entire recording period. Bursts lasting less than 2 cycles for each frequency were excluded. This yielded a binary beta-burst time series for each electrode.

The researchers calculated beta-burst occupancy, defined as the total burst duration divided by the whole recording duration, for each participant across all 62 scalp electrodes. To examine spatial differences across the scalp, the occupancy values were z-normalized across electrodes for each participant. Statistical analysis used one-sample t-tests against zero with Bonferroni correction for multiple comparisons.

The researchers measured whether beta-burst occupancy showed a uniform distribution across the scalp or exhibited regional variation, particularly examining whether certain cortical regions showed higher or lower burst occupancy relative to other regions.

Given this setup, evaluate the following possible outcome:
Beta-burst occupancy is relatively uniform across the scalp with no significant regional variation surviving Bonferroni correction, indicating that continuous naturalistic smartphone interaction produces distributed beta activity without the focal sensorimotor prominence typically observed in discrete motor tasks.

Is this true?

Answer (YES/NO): NO